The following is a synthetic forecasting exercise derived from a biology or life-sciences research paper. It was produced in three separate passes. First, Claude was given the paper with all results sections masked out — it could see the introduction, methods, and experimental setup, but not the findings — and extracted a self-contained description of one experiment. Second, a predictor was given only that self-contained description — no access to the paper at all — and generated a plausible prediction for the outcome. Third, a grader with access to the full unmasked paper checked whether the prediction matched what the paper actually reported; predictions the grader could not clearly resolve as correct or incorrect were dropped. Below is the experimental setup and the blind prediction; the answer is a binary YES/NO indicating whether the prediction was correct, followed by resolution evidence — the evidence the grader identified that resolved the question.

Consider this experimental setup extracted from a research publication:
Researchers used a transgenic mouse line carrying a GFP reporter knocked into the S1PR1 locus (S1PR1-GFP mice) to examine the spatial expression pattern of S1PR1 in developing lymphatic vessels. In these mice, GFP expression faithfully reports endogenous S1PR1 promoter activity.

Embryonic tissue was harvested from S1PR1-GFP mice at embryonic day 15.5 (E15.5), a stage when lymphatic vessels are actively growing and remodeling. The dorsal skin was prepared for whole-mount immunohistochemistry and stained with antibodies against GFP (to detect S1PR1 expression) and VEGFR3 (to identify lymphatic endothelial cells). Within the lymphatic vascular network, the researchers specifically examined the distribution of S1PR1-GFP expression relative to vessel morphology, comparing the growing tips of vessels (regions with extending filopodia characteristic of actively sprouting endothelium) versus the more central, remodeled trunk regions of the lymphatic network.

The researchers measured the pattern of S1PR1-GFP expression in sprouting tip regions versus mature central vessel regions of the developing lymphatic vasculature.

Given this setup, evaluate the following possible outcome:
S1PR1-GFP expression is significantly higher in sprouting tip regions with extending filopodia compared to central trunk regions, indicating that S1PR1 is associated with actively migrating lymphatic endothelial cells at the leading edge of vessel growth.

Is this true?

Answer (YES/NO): NO